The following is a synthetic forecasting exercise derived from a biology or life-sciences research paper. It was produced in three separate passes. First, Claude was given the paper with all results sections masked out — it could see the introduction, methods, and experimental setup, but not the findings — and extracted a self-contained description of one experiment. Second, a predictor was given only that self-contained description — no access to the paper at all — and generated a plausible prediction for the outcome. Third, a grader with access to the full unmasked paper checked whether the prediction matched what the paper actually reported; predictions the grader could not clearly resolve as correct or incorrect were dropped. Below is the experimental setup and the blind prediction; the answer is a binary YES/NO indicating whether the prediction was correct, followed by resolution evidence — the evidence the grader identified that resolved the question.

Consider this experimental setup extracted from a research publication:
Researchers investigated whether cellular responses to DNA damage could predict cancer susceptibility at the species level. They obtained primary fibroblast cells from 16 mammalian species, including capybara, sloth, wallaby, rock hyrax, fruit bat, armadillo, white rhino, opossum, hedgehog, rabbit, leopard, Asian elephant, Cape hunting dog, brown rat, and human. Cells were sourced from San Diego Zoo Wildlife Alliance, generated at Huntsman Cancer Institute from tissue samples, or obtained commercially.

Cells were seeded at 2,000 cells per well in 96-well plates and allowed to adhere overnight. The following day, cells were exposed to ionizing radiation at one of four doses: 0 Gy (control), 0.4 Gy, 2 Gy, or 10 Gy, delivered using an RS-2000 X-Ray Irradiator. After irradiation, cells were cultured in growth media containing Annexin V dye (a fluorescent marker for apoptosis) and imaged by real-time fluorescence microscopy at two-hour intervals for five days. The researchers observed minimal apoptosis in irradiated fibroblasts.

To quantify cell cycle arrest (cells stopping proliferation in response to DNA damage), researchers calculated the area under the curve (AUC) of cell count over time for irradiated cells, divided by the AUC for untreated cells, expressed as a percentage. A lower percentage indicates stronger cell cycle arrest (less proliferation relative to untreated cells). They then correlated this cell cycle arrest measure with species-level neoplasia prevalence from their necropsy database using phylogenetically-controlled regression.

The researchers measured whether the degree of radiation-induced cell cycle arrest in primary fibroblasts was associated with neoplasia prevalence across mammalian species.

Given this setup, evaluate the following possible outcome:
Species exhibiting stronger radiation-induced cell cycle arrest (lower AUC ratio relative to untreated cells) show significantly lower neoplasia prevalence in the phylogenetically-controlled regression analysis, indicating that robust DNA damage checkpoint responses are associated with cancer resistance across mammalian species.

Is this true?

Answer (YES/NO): NO